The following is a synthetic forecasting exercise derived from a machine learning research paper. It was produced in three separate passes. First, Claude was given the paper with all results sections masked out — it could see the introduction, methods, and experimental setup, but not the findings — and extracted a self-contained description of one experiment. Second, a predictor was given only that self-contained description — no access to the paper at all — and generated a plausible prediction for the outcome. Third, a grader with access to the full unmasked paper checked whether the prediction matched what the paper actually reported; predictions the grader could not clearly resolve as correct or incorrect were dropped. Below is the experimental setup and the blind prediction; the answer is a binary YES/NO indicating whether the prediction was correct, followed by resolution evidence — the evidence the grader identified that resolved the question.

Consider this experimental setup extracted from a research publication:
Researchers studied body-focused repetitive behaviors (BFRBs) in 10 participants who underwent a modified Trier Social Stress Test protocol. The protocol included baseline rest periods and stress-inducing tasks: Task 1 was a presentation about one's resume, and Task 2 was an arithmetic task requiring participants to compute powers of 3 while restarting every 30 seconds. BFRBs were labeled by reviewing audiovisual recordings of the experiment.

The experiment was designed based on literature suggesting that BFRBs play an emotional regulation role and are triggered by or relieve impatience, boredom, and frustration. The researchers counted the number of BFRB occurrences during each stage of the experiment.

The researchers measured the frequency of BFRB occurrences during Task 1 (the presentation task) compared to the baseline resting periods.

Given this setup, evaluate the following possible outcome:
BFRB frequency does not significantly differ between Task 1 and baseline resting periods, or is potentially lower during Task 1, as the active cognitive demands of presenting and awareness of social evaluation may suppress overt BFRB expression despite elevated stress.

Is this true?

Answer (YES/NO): NO